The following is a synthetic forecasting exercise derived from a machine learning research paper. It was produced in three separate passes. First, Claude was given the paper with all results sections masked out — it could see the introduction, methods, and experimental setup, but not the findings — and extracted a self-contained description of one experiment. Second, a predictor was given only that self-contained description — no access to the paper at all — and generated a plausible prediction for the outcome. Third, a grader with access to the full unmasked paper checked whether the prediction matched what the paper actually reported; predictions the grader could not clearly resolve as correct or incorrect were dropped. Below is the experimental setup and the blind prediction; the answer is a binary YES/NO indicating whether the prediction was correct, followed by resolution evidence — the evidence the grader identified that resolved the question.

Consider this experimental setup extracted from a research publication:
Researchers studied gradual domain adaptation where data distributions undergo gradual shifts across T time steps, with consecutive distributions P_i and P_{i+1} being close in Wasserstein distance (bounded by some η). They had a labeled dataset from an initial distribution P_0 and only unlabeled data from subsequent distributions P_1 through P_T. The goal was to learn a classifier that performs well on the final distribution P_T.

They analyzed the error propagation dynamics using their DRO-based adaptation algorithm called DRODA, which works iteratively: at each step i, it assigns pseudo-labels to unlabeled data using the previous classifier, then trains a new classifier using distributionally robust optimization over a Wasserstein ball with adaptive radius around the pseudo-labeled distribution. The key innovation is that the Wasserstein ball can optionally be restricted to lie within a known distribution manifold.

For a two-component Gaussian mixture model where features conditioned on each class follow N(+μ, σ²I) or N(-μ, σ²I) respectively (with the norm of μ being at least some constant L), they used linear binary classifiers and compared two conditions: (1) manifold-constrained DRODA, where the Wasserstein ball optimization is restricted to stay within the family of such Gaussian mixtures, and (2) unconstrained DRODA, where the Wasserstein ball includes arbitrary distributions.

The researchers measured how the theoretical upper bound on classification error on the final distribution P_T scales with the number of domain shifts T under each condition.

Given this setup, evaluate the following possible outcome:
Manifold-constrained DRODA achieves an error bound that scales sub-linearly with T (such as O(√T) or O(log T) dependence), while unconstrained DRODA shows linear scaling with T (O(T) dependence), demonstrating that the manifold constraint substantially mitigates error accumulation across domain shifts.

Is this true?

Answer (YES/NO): NO